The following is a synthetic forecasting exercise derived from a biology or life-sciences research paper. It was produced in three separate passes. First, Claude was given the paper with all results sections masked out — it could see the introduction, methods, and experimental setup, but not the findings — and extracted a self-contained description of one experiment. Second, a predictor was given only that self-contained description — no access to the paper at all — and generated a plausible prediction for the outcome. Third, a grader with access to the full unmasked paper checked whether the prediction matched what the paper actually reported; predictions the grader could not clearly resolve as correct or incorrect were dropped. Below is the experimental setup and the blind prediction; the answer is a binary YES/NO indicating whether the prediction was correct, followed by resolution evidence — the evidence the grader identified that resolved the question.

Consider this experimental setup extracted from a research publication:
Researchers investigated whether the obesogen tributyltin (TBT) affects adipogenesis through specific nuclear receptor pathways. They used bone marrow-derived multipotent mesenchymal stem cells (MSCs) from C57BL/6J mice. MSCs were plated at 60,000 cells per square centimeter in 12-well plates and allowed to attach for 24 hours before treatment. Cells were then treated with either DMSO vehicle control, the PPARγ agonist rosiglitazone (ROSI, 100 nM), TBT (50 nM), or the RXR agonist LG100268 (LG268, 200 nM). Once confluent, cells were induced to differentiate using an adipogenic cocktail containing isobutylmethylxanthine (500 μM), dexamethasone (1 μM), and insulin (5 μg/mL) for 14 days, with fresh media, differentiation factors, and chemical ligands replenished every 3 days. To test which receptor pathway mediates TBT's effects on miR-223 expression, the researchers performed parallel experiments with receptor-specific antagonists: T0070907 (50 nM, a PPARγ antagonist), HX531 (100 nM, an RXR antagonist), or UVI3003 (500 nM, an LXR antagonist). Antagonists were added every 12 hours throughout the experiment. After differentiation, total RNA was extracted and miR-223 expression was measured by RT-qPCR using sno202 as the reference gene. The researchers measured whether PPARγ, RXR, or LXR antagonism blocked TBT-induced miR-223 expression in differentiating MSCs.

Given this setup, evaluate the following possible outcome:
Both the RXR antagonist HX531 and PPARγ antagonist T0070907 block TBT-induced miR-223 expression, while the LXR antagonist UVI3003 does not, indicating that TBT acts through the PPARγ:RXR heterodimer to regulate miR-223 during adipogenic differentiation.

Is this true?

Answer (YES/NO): NO